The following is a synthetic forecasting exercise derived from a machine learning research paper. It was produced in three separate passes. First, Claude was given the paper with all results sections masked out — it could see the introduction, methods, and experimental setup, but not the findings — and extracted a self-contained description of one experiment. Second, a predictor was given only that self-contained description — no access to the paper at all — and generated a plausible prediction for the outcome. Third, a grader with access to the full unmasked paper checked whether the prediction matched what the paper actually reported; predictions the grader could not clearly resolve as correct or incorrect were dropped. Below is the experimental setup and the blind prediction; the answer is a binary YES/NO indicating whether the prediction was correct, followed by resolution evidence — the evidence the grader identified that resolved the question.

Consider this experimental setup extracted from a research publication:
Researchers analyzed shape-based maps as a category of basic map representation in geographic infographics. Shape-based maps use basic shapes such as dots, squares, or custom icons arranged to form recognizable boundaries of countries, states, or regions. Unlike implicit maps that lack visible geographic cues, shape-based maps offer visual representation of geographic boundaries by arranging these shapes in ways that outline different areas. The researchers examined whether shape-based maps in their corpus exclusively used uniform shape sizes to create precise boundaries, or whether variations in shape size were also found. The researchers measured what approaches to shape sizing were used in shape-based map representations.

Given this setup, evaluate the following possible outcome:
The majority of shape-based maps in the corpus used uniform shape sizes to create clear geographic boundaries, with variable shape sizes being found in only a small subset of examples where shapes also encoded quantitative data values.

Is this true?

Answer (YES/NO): NO